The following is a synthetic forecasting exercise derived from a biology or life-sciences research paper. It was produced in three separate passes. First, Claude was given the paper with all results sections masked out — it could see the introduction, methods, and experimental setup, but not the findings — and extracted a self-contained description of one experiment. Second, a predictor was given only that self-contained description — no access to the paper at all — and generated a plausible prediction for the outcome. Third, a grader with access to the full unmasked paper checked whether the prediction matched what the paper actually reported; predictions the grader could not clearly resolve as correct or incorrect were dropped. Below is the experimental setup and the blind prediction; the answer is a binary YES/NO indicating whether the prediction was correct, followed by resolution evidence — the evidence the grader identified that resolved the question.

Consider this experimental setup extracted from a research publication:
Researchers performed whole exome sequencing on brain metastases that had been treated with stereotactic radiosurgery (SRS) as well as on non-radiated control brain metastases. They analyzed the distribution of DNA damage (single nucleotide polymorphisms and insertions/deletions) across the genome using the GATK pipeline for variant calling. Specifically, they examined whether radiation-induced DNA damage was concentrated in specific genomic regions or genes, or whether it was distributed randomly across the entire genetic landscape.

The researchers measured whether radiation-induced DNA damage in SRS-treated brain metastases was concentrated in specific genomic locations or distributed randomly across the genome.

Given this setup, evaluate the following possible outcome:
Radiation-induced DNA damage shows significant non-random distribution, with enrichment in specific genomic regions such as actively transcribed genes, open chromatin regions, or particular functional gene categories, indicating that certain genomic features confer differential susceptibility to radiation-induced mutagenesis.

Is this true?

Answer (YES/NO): NO